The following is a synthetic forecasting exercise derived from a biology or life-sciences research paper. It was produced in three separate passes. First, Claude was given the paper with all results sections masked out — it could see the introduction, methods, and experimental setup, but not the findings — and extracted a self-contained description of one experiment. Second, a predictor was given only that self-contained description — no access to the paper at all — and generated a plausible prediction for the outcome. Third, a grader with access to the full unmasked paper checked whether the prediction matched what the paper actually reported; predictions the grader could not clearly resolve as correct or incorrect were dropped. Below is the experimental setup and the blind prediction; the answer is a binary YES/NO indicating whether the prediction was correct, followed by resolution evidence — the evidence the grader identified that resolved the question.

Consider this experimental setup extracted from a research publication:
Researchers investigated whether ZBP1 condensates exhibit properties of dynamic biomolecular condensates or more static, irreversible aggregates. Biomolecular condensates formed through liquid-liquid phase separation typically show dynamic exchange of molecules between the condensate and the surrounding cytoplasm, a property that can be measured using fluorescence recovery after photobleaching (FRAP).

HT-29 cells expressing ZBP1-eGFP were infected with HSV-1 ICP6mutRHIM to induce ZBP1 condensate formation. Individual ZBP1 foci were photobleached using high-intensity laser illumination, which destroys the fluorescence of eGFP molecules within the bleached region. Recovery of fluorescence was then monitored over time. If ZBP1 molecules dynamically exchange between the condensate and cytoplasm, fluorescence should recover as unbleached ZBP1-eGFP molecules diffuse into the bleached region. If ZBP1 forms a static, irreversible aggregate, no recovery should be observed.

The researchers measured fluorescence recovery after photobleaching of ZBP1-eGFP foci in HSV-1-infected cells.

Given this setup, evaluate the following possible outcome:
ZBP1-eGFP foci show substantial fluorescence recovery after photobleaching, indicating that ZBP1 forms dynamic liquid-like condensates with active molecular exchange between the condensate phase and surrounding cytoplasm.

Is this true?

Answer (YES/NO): NO